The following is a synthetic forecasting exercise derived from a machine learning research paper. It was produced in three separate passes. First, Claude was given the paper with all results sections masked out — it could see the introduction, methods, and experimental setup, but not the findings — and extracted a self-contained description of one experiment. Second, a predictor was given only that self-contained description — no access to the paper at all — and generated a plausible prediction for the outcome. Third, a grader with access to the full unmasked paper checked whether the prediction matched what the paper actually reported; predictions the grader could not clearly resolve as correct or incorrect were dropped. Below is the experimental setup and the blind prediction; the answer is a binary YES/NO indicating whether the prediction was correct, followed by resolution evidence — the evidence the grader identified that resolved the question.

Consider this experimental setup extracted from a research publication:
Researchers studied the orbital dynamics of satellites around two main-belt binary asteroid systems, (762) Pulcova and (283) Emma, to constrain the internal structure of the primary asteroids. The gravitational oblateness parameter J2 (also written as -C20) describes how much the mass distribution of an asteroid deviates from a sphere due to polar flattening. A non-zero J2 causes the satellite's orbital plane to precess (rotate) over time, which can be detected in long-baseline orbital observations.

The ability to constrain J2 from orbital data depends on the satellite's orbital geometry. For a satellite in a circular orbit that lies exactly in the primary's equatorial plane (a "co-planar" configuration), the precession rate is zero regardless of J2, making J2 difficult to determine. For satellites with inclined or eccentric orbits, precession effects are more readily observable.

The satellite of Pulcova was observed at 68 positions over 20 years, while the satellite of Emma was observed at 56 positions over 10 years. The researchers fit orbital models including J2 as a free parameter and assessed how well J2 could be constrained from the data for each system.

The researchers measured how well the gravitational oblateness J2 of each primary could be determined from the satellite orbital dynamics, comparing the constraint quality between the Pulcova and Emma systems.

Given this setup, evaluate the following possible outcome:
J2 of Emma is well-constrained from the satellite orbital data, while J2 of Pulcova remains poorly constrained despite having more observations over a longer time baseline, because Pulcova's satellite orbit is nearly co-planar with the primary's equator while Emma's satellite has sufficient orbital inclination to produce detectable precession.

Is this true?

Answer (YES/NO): NO